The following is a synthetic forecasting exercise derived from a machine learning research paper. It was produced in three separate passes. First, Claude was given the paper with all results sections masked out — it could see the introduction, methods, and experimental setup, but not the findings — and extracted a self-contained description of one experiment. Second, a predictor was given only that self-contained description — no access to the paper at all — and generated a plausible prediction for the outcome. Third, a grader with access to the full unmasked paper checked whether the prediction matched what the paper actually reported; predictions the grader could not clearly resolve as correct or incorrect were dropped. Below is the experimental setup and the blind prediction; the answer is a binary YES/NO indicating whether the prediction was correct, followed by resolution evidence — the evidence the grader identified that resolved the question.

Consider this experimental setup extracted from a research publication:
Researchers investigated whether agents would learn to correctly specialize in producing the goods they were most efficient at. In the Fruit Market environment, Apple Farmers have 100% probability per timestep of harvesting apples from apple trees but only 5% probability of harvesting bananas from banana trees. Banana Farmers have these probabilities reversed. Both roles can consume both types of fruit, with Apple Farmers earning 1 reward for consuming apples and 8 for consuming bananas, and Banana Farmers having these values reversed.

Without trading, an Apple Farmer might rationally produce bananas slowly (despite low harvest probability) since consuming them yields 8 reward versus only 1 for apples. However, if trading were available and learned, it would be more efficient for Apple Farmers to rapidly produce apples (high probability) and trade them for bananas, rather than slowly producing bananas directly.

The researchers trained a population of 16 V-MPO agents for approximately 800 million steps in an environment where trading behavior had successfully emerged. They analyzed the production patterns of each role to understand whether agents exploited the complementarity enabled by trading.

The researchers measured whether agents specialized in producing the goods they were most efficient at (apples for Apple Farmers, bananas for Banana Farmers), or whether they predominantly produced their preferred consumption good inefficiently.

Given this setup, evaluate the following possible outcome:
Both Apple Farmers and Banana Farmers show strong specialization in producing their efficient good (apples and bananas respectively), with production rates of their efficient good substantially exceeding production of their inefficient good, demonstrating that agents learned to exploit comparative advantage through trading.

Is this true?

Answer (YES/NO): YES